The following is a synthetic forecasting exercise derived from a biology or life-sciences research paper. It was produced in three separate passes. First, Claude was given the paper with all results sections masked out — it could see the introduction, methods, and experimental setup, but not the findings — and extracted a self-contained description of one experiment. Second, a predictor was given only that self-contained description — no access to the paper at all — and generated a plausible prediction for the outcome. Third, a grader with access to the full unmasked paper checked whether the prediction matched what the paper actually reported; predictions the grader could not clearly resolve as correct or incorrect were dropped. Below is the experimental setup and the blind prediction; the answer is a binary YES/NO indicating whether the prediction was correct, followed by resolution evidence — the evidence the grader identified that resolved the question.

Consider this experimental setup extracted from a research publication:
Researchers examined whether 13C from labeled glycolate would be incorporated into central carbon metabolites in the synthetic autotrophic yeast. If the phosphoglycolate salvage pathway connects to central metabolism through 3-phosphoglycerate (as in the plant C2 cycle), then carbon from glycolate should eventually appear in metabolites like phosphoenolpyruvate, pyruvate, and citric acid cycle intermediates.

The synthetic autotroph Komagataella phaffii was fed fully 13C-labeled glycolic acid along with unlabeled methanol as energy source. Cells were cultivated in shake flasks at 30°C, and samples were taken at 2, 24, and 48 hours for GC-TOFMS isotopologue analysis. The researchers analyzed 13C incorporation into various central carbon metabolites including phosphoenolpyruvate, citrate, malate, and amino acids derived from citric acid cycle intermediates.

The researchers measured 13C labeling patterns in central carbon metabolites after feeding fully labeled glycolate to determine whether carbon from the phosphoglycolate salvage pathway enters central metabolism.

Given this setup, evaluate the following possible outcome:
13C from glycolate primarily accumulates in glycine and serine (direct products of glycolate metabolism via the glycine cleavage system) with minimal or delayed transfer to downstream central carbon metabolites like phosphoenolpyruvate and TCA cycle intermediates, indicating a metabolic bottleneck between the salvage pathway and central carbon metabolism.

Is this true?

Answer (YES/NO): NO